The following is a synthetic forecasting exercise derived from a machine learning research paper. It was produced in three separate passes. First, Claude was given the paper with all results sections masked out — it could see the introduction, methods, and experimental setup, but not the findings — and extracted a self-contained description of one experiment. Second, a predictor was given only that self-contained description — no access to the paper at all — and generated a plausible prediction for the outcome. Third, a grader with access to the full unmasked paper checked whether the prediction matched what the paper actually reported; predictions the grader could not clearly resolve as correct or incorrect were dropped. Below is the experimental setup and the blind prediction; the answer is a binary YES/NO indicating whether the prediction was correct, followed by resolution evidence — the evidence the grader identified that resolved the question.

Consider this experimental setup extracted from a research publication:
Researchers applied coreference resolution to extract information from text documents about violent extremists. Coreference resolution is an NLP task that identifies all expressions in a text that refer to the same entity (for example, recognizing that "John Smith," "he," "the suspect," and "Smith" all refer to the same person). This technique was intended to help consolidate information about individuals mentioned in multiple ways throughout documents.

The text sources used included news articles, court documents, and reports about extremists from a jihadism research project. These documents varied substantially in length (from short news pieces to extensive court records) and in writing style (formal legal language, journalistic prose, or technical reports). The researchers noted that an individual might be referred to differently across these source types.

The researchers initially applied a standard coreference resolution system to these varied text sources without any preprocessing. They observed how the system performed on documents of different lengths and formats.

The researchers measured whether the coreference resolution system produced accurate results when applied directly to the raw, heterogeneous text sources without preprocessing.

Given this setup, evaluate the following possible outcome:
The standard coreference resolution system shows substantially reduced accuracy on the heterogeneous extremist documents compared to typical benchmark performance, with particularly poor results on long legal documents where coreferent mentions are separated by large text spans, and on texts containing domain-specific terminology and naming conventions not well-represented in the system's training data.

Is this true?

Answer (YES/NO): NO